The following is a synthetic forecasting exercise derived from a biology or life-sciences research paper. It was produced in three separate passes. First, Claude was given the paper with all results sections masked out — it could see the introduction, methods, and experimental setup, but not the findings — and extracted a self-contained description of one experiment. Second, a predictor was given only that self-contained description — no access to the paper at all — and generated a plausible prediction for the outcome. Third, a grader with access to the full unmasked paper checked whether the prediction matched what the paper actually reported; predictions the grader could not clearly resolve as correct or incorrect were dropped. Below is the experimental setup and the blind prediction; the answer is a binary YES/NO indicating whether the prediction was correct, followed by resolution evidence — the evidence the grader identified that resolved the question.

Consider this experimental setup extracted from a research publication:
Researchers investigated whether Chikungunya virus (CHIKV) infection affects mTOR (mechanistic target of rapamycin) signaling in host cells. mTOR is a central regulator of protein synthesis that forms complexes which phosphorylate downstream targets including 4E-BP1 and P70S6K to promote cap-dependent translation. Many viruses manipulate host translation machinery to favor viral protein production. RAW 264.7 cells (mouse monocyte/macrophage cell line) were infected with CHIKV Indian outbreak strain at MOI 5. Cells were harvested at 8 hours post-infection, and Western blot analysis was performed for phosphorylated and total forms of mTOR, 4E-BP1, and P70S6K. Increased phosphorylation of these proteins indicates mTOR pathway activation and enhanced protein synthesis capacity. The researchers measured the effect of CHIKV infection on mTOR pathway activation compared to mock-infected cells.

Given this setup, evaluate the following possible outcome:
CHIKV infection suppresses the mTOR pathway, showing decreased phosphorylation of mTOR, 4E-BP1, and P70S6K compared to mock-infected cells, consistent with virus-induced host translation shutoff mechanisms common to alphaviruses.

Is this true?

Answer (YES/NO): NO